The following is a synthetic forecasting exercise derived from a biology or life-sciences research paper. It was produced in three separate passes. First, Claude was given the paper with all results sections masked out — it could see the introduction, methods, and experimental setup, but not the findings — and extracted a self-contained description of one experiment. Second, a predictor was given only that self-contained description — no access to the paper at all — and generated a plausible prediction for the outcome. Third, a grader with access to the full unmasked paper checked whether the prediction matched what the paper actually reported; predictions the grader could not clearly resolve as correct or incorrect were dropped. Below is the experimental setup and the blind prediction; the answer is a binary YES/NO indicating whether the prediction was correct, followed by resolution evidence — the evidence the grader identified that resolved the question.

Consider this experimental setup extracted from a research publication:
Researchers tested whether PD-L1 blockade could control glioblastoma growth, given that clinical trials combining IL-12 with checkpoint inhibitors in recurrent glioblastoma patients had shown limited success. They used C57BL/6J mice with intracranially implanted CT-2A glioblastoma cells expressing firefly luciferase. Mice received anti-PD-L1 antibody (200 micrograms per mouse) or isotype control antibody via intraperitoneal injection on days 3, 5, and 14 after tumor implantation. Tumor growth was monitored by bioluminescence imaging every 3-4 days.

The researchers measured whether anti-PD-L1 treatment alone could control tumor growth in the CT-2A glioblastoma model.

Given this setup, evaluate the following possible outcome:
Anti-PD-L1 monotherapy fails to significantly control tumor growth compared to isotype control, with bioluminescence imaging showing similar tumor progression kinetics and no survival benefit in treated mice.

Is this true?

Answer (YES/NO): YES